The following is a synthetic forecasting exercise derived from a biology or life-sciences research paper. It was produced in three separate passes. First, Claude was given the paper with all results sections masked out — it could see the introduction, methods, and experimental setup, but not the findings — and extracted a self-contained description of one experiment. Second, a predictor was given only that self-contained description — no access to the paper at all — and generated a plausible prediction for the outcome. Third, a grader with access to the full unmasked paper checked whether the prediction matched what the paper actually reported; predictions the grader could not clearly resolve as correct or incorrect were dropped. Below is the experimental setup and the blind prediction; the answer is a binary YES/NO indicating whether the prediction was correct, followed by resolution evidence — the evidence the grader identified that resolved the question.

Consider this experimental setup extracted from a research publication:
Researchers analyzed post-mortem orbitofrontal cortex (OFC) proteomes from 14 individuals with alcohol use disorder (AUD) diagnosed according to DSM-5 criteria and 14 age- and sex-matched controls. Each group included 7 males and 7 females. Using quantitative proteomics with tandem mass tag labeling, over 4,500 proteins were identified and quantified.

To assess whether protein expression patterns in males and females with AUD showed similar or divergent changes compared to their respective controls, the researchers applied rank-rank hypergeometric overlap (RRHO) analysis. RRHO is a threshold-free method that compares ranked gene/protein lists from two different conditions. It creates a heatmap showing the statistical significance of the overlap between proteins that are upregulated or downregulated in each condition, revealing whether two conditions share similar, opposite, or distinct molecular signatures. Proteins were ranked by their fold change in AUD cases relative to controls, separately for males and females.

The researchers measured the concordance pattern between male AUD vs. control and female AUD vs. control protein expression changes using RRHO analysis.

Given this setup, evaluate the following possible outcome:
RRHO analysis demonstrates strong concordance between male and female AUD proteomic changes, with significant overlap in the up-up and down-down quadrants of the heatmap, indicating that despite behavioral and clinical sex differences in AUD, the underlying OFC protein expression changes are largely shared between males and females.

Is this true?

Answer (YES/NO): YES